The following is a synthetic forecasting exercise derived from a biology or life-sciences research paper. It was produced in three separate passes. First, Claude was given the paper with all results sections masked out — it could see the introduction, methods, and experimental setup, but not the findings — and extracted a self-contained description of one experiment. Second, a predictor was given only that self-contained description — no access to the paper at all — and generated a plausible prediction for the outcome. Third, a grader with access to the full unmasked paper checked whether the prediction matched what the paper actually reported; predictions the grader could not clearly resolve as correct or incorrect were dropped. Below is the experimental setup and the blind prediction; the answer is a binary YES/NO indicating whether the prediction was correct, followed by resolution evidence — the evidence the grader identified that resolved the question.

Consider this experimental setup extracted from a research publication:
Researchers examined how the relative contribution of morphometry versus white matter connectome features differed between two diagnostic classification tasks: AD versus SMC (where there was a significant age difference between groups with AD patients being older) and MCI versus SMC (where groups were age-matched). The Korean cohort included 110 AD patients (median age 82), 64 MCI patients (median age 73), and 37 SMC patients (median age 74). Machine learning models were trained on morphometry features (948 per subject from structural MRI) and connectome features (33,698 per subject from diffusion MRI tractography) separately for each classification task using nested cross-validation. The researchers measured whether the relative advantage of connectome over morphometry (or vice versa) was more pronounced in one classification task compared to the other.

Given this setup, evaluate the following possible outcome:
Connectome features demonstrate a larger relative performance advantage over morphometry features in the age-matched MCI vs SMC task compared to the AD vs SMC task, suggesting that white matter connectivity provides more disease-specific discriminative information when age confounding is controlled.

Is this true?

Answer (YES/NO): YES